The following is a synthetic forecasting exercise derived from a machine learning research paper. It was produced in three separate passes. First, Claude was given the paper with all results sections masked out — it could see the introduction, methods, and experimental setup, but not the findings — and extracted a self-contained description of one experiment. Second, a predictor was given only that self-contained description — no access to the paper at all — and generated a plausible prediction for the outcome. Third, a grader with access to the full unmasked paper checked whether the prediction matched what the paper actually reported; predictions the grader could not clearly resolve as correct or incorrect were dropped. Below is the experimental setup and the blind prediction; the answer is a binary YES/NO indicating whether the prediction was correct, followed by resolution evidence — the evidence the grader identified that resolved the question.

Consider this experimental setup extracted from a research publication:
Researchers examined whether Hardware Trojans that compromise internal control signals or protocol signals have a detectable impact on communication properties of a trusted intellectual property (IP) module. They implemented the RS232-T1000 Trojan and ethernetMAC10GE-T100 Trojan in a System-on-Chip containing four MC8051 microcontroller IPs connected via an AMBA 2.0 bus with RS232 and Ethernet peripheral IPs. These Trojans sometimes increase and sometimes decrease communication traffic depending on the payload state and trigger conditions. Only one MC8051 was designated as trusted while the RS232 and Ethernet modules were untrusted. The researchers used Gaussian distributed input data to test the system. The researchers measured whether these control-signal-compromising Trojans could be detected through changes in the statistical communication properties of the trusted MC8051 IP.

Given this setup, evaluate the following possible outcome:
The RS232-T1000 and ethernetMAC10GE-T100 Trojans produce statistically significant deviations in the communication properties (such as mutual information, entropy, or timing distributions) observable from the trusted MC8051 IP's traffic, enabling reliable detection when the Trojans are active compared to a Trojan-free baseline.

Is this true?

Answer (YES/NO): NO